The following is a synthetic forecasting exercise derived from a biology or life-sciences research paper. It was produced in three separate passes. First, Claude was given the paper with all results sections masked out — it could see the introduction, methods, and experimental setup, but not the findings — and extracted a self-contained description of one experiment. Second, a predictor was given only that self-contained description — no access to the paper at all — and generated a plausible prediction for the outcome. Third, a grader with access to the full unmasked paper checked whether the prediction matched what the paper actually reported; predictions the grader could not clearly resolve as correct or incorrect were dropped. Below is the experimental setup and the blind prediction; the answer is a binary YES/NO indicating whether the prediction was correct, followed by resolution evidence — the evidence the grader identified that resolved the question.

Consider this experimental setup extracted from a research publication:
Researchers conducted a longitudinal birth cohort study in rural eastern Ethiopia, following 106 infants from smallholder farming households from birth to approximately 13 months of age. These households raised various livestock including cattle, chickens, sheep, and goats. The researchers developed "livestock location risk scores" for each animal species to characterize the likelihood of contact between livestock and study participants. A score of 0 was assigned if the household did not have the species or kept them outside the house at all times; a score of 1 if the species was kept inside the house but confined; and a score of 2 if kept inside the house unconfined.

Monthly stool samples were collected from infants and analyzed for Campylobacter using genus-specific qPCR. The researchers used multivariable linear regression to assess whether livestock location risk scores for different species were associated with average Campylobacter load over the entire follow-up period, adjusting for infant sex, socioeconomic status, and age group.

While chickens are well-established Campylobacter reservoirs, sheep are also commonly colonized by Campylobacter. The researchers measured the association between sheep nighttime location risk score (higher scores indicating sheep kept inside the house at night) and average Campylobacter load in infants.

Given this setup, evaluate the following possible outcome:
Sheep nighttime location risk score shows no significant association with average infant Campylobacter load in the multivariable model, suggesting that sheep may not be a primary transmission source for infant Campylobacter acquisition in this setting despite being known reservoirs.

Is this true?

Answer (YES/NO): NO